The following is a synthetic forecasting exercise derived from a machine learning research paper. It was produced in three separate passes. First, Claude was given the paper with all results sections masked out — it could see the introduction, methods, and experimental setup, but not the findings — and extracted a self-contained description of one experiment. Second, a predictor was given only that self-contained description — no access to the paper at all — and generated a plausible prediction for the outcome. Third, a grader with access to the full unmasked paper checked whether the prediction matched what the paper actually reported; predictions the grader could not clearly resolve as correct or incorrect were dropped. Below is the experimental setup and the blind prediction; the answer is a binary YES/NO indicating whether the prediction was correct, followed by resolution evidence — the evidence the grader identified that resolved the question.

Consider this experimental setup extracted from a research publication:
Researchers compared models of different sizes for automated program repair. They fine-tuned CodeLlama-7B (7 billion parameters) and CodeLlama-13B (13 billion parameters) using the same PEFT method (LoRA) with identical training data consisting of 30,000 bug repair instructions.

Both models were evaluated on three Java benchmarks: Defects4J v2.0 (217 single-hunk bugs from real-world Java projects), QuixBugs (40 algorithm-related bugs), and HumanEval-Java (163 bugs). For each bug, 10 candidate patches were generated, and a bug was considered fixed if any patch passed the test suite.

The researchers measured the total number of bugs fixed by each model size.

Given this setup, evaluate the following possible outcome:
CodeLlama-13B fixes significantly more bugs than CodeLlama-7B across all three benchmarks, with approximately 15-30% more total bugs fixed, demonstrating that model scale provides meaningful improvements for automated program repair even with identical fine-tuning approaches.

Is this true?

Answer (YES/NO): NO